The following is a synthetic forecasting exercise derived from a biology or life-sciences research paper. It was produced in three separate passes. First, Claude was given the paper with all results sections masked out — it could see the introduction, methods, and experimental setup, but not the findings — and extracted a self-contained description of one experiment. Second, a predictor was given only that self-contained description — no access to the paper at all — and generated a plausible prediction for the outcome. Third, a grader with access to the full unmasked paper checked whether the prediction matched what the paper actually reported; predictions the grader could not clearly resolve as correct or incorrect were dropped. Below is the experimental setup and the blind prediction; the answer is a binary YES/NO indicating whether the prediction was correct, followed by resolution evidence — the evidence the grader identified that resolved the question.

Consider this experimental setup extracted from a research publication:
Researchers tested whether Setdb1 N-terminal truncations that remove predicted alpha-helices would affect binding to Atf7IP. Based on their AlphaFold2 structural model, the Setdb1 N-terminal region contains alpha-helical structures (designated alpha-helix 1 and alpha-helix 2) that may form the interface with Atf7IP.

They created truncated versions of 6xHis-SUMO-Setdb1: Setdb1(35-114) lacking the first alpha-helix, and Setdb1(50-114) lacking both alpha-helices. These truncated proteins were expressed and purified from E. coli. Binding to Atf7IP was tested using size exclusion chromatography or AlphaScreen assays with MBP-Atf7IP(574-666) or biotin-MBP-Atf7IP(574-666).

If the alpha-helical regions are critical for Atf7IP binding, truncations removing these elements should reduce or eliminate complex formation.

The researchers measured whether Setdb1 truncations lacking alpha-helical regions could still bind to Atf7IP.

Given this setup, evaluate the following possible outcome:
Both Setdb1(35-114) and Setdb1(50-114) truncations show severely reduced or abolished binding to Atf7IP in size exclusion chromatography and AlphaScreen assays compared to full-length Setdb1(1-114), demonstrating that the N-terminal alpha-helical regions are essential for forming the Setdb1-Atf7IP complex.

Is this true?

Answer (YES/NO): NO